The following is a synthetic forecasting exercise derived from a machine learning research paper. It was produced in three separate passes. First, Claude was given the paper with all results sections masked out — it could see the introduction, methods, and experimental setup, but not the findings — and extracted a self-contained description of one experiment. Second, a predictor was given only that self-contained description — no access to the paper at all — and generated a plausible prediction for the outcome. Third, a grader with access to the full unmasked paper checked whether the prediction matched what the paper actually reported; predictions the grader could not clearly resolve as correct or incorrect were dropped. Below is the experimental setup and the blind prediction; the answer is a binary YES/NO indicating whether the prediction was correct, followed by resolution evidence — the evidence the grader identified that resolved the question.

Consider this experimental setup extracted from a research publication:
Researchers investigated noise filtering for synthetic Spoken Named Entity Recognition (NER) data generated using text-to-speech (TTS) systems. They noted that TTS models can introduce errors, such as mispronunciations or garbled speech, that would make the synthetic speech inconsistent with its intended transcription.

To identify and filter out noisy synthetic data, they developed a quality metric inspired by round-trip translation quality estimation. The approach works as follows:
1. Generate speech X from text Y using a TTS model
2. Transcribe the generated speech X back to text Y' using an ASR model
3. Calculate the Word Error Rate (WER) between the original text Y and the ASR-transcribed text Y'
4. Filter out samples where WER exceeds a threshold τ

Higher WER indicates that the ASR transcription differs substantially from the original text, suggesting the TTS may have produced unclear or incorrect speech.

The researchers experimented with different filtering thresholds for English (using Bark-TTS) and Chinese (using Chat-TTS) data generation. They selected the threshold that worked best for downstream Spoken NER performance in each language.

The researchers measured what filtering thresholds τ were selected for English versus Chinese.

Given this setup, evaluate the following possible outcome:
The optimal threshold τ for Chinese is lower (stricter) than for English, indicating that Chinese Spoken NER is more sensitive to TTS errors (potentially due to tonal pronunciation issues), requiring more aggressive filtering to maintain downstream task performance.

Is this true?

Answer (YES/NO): YES